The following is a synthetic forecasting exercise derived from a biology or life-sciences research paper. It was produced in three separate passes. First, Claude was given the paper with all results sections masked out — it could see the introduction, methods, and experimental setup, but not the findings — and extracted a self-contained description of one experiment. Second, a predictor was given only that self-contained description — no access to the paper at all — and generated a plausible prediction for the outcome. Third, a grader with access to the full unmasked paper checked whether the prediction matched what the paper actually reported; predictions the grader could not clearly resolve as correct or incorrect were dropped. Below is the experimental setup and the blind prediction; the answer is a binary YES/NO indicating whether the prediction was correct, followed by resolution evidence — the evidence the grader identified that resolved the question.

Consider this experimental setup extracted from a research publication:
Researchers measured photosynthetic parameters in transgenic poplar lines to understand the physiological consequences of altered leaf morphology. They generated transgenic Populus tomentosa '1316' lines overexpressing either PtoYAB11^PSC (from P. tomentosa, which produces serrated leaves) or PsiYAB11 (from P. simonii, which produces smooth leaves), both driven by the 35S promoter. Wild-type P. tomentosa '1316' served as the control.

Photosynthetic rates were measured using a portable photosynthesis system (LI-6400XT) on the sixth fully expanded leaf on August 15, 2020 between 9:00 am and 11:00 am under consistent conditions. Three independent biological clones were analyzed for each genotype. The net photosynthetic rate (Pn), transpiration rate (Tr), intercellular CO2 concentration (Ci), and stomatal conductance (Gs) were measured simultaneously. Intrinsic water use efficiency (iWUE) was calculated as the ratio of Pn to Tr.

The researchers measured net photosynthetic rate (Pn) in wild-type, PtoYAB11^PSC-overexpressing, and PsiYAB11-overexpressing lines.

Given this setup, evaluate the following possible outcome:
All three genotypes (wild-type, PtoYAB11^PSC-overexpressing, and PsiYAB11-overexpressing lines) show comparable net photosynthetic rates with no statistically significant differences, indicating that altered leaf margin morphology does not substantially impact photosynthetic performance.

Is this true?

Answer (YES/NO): NO